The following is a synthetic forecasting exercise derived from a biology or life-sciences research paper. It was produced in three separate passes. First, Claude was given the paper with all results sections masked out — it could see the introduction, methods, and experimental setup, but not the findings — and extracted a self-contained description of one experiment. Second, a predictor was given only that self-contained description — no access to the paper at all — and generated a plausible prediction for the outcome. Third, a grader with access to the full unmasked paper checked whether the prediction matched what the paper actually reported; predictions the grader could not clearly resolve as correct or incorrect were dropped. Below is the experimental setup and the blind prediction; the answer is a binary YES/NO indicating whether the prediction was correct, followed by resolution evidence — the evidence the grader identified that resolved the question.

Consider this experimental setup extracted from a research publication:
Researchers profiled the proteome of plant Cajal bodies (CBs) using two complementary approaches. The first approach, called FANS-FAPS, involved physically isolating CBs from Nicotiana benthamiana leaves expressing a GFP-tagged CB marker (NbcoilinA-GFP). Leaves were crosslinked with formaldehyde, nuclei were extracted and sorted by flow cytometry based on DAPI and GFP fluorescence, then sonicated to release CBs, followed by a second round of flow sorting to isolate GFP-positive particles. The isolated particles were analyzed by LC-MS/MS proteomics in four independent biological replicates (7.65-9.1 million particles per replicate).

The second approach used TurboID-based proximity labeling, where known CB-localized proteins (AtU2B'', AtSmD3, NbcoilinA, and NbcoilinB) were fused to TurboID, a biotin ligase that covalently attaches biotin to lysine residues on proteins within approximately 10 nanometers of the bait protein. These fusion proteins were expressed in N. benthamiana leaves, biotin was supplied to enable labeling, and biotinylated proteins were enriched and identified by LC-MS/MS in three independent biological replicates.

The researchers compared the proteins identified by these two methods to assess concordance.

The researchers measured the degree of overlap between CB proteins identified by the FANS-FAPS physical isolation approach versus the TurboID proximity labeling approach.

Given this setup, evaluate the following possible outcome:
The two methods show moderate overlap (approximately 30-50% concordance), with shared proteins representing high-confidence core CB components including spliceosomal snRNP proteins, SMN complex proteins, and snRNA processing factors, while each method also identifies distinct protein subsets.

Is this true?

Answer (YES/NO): NO